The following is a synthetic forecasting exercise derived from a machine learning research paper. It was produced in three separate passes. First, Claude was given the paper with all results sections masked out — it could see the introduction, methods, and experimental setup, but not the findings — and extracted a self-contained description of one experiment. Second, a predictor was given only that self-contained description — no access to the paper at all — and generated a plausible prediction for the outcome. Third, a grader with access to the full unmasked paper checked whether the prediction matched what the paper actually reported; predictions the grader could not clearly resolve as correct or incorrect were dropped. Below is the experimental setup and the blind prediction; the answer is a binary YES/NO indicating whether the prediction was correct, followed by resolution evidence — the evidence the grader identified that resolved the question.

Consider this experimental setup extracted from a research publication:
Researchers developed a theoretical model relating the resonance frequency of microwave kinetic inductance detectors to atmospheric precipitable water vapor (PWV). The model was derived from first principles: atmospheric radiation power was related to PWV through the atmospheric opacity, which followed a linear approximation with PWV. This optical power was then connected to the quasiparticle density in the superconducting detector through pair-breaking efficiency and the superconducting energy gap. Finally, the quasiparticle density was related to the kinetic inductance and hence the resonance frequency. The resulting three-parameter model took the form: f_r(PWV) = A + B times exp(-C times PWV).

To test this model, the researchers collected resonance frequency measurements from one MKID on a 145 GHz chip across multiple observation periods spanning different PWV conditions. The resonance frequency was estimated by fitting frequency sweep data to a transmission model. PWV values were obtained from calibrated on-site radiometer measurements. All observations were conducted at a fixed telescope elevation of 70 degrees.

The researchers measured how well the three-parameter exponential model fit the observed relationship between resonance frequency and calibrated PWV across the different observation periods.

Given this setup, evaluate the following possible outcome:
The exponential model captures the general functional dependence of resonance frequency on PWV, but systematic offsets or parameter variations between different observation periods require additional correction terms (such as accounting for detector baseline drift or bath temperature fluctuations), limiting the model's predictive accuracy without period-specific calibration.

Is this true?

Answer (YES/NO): NO